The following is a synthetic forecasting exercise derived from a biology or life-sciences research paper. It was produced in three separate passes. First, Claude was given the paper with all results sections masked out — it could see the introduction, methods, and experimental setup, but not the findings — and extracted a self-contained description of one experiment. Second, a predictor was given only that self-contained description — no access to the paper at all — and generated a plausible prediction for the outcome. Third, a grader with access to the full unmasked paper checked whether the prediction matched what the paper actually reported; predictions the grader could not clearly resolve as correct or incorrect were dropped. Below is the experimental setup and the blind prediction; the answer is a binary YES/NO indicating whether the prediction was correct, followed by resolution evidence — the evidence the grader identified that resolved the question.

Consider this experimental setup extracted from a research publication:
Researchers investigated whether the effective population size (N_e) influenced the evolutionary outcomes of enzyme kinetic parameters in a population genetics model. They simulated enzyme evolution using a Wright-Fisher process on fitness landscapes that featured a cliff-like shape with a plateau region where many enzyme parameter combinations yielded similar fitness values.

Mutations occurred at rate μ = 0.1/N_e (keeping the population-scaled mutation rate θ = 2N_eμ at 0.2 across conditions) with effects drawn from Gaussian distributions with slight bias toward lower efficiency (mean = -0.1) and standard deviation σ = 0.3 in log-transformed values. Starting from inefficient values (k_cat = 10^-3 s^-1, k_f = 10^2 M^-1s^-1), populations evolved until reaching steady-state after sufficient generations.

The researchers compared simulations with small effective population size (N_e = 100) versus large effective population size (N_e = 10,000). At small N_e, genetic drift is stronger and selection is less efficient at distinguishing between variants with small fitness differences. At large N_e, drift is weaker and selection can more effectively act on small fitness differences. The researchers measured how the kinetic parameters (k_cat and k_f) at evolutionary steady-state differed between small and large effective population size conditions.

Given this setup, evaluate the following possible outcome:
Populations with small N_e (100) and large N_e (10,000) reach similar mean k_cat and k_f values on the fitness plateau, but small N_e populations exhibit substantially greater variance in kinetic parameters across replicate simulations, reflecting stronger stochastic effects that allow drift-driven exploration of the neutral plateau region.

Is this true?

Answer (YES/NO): NO